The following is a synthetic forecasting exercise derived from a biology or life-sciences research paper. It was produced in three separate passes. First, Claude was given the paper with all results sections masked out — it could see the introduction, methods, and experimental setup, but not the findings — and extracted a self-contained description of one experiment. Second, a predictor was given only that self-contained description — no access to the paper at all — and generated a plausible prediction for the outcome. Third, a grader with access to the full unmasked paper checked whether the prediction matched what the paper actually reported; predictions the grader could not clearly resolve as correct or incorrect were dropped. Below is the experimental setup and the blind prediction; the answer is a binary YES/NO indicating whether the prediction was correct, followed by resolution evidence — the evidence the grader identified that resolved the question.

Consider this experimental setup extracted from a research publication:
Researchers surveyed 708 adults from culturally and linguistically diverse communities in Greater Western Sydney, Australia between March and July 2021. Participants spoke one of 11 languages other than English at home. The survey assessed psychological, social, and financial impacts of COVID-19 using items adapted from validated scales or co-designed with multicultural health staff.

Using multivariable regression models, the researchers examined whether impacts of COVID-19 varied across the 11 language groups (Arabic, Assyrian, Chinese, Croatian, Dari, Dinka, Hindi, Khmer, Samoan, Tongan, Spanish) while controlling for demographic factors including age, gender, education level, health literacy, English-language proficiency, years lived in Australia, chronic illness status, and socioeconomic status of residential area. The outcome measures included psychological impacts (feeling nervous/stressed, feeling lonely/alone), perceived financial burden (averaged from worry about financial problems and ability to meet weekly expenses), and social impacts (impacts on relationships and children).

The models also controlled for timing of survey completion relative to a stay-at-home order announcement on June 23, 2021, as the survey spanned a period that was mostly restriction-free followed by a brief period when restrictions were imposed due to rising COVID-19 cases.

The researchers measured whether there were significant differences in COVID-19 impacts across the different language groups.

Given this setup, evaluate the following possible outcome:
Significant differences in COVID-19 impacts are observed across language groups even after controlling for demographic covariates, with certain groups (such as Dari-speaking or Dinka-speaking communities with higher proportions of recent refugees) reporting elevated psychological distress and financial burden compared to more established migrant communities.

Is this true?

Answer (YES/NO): NO